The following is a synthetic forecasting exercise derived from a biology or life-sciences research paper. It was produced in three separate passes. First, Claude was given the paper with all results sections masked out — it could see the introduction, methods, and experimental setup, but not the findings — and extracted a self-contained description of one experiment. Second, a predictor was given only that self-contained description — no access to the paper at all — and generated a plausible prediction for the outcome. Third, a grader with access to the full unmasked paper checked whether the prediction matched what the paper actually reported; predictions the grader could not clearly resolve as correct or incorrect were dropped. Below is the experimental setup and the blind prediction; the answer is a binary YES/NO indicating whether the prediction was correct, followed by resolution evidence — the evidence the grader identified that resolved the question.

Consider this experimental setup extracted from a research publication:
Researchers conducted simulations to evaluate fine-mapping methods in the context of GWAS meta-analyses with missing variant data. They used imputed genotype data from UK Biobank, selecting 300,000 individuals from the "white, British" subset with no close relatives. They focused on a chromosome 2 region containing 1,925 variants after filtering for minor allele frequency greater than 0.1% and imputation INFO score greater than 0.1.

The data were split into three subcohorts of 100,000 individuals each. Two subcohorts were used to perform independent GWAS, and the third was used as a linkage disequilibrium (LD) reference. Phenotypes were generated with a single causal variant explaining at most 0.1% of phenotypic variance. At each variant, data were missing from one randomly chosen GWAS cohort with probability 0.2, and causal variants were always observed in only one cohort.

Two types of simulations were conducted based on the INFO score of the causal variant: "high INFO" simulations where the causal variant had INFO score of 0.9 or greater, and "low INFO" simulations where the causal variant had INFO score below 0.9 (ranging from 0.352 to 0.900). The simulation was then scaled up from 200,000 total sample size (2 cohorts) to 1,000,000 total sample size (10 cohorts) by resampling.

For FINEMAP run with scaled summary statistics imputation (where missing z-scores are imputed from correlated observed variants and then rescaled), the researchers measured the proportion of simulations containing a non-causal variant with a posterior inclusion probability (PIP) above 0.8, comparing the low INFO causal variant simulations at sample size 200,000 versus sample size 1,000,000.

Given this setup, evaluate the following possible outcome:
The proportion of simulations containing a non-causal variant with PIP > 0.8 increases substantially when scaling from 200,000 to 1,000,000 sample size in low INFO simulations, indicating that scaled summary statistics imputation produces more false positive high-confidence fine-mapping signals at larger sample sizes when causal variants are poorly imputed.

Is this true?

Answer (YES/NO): YES